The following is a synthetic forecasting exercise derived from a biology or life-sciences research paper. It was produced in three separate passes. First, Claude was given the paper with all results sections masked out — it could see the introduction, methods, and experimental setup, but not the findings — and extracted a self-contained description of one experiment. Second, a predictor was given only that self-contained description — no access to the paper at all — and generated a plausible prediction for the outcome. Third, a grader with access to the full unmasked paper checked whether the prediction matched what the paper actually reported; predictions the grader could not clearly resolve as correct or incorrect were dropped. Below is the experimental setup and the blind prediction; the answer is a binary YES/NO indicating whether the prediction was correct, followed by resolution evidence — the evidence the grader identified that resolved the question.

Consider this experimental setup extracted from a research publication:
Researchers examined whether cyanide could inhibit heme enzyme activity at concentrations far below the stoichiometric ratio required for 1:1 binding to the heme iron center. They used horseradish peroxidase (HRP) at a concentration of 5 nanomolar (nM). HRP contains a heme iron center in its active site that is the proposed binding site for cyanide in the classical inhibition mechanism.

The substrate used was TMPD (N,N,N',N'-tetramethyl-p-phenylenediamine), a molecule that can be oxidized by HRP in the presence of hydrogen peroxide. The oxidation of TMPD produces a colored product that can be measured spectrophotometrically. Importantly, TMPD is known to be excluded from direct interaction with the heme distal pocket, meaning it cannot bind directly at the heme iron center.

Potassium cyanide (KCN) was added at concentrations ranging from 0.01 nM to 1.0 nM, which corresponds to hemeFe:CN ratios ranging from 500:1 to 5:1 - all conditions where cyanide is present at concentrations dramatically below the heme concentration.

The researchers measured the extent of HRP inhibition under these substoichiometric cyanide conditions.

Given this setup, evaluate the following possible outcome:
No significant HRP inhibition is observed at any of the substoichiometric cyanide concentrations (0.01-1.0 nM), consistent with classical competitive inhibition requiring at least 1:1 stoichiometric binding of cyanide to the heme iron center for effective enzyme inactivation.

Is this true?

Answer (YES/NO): NO